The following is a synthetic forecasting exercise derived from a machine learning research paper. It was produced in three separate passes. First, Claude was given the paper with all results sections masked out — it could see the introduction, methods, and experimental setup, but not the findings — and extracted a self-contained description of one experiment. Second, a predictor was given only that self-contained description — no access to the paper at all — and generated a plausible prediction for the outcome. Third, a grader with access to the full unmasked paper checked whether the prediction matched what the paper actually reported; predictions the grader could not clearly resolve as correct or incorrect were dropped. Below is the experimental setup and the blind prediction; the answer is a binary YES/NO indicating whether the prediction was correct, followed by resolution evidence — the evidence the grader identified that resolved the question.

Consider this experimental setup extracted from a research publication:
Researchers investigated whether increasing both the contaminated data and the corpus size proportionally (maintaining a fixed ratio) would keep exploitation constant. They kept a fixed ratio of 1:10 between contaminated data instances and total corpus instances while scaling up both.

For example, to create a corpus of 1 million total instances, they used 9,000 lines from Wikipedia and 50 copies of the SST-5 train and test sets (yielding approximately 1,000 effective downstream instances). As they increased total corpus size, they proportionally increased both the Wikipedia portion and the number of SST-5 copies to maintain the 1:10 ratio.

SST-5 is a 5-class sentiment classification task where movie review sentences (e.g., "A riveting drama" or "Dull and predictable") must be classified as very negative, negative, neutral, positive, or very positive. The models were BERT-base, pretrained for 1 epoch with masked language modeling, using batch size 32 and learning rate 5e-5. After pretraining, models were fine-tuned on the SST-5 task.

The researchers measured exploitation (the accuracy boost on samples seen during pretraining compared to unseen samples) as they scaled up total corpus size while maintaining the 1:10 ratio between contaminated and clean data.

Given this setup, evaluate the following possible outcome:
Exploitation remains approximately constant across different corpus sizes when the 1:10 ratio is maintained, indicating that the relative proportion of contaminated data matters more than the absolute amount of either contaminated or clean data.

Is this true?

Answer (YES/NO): NO